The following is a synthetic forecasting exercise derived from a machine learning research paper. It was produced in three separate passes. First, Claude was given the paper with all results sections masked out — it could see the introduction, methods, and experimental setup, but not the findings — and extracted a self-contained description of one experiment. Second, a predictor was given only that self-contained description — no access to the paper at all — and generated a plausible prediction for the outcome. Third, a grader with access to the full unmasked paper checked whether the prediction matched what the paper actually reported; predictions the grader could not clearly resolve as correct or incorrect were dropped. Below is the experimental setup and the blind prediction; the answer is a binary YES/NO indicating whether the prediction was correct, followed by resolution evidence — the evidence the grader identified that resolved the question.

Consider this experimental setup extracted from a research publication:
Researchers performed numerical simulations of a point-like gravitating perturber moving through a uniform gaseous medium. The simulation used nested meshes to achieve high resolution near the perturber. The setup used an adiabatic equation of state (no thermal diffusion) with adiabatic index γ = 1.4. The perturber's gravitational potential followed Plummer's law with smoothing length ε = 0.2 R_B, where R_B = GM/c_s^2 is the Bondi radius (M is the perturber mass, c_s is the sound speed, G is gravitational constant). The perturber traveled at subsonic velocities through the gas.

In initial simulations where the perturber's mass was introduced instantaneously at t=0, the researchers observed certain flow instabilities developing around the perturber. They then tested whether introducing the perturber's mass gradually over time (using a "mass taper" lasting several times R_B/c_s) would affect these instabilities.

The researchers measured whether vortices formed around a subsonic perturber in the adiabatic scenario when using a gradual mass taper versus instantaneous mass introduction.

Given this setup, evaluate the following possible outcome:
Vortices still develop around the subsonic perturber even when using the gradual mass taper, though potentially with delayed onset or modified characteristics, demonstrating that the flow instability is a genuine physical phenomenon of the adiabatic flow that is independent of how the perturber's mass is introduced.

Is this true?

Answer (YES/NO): YES